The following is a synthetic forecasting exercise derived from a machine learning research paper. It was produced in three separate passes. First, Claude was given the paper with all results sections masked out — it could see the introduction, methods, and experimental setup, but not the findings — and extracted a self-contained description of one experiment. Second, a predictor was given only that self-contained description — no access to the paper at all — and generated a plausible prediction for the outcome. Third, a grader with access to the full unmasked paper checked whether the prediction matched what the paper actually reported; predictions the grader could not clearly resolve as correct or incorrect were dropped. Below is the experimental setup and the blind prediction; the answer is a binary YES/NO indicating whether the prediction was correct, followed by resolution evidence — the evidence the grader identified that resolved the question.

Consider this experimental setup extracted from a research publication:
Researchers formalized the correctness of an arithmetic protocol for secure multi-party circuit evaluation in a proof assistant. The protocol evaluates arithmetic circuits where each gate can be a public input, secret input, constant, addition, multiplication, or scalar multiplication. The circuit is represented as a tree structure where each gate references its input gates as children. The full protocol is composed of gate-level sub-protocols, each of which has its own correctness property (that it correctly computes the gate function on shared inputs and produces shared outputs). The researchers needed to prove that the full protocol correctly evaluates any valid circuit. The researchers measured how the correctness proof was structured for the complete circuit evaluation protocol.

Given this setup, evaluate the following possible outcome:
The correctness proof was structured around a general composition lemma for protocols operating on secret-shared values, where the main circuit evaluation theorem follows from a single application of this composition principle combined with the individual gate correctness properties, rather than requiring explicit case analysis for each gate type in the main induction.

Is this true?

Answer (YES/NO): NO